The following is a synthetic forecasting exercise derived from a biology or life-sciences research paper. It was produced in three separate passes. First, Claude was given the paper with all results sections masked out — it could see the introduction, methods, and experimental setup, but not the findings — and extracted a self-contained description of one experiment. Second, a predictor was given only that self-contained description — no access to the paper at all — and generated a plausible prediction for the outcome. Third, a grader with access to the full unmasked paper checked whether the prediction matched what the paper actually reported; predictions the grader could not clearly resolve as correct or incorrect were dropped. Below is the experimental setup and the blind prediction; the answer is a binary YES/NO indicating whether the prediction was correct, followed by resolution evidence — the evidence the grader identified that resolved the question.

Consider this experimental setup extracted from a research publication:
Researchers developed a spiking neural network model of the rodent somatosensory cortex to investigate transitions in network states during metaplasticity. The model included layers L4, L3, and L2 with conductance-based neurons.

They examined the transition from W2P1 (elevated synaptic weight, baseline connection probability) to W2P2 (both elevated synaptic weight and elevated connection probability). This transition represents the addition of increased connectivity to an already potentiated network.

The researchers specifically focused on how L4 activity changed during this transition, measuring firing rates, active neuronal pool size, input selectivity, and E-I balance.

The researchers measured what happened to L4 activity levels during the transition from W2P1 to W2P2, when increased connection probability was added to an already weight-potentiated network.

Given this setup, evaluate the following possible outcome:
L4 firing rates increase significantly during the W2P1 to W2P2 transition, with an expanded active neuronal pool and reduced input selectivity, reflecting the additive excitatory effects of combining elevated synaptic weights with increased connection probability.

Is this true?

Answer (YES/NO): NO